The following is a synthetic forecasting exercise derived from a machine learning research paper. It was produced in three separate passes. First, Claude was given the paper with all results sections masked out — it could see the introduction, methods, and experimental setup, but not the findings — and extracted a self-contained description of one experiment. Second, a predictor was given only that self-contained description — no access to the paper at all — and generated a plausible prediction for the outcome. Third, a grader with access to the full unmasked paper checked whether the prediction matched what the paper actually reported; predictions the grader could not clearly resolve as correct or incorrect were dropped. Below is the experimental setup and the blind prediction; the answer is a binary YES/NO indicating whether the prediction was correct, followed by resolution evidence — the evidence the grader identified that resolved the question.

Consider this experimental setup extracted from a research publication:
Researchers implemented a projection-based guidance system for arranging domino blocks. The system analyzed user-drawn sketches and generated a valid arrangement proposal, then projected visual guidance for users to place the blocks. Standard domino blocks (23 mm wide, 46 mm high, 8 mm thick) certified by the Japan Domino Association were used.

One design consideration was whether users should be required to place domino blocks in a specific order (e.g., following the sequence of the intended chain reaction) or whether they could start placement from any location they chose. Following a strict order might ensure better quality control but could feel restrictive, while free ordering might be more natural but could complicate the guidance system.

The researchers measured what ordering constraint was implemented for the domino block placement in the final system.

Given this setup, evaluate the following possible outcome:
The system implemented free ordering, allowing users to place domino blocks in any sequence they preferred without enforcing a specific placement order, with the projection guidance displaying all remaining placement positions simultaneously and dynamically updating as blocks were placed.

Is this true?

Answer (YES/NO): YES